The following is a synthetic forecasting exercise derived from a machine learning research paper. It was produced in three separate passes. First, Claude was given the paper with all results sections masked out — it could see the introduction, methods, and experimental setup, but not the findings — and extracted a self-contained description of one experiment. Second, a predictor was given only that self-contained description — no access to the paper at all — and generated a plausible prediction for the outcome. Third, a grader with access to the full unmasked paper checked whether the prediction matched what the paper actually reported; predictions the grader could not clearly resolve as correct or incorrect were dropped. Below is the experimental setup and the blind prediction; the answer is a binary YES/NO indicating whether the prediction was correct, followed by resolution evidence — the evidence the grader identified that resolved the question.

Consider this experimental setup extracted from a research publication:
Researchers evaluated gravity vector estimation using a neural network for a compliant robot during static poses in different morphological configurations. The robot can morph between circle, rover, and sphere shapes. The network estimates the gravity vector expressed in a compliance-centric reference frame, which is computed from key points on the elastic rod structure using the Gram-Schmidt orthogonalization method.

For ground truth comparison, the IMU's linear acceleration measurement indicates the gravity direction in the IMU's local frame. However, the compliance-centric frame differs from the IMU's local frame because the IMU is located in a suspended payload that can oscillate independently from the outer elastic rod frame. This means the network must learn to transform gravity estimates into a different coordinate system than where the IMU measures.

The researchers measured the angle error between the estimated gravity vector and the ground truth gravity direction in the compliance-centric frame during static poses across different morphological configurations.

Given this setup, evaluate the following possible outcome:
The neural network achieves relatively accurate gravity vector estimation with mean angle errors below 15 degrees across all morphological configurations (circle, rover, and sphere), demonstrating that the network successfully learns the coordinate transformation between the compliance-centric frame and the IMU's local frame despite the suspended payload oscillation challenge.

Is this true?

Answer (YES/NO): YES